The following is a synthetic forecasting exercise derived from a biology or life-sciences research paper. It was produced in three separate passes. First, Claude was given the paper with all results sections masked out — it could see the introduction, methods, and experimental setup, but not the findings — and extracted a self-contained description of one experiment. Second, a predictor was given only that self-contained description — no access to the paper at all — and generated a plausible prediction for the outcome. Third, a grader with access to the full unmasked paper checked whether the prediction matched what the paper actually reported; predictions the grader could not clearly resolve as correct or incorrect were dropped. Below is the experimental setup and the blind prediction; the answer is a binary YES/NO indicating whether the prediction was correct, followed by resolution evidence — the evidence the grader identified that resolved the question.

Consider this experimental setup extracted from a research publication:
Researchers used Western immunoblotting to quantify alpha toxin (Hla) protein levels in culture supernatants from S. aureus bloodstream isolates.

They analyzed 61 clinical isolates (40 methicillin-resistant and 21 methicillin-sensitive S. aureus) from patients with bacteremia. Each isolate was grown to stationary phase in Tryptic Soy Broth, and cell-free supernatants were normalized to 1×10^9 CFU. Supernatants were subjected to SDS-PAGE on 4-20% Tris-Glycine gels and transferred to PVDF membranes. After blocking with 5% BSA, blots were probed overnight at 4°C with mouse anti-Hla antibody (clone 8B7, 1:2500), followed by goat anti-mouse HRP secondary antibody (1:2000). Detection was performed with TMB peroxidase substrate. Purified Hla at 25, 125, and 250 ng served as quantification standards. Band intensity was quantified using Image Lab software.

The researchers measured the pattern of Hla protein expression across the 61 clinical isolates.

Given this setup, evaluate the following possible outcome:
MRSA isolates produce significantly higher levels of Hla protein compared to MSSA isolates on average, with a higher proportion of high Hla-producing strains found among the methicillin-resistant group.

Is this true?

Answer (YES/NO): NO